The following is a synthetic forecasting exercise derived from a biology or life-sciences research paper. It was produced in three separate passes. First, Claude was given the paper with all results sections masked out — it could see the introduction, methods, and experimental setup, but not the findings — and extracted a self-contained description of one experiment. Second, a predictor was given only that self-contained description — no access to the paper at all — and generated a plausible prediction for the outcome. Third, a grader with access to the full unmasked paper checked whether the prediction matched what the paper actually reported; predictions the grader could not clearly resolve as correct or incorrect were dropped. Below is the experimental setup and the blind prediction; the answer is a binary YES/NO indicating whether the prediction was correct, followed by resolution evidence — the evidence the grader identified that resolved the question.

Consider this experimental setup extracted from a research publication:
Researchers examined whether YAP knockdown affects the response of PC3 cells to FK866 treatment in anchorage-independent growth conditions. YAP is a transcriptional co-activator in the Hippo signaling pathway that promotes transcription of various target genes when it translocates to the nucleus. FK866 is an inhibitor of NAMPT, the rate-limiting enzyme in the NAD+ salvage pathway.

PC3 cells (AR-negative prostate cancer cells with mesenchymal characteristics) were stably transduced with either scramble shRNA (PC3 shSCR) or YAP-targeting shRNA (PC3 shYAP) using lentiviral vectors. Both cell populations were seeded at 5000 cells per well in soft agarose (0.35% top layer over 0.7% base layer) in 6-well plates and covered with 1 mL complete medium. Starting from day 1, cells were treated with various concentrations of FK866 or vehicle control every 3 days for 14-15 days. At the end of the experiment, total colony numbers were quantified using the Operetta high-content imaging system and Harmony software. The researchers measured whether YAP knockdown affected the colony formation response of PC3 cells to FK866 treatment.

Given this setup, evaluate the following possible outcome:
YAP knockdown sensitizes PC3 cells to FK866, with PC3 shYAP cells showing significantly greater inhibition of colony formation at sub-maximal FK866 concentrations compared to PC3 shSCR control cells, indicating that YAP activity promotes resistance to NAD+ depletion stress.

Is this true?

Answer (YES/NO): NO